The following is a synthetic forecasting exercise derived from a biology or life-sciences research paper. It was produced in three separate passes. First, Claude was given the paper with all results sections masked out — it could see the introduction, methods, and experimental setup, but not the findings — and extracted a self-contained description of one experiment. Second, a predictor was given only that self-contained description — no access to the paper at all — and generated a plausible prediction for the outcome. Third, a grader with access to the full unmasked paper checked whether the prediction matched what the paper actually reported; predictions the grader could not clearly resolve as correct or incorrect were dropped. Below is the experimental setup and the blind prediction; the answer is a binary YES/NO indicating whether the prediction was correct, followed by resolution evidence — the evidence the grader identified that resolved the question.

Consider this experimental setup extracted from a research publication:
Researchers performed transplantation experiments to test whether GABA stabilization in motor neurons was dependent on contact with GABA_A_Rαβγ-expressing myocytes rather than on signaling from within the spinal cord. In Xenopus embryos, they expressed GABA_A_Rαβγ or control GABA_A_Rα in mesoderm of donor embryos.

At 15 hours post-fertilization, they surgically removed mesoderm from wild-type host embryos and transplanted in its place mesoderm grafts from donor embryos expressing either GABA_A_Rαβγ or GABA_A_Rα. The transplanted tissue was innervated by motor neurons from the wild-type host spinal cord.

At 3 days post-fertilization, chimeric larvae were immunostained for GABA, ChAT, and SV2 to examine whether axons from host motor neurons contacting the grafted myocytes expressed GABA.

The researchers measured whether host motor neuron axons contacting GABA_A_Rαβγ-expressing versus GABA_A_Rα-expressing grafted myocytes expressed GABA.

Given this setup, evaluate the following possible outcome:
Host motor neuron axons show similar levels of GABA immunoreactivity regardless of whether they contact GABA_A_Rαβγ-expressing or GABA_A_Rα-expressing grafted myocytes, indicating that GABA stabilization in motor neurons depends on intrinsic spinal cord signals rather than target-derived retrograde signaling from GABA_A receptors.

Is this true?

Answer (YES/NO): NO